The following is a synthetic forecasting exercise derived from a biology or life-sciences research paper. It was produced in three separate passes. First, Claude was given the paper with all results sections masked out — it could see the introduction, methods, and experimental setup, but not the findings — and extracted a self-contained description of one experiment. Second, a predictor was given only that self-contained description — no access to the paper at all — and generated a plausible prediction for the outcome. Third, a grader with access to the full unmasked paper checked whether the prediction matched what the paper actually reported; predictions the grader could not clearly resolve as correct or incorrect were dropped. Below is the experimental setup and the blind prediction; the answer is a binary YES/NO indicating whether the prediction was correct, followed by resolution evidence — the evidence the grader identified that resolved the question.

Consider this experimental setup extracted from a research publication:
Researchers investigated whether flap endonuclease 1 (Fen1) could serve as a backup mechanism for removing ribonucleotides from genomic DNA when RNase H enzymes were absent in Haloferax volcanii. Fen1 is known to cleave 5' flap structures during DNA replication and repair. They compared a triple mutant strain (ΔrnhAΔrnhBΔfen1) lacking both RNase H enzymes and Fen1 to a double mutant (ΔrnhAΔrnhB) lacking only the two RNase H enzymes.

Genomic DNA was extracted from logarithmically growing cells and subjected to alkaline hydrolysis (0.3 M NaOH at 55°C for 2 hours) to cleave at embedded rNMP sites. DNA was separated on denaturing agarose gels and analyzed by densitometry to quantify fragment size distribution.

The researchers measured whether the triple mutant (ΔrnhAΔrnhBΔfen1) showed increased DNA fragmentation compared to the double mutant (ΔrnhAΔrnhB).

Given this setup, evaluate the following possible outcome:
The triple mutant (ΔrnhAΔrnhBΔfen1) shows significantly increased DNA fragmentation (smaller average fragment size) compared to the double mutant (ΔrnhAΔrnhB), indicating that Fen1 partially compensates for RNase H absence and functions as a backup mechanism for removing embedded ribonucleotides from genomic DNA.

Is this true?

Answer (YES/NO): NO